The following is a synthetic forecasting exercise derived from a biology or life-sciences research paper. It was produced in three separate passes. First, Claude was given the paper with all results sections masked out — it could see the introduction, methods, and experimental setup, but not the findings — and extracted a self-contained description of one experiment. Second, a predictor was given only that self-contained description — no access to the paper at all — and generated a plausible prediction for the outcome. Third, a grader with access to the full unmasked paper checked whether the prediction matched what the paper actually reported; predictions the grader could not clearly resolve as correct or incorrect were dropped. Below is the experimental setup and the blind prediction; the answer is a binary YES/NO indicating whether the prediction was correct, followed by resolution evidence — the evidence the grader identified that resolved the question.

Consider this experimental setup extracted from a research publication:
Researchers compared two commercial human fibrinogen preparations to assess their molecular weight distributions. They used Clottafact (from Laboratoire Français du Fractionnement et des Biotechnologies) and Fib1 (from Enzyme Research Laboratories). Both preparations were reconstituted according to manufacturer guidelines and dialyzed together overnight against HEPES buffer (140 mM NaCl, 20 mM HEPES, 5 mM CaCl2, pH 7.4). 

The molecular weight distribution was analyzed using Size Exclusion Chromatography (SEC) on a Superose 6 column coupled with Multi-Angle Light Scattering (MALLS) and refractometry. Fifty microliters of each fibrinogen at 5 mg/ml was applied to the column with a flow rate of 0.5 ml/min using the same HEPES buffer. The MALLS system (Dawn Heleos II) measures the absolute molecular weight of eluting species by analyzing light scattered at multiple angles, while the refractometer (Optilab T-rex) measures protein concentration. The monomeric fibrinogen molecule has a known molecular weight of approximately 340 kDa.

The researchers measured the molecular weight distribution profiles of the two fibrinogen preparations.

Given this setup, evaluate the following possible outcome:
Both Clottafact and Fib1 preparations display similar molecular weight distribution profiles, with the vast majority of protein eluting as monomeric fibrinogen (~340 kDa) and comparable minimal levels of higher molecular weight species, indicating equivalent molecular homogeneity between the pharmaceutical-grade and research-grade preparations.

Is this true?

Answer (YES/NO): NO